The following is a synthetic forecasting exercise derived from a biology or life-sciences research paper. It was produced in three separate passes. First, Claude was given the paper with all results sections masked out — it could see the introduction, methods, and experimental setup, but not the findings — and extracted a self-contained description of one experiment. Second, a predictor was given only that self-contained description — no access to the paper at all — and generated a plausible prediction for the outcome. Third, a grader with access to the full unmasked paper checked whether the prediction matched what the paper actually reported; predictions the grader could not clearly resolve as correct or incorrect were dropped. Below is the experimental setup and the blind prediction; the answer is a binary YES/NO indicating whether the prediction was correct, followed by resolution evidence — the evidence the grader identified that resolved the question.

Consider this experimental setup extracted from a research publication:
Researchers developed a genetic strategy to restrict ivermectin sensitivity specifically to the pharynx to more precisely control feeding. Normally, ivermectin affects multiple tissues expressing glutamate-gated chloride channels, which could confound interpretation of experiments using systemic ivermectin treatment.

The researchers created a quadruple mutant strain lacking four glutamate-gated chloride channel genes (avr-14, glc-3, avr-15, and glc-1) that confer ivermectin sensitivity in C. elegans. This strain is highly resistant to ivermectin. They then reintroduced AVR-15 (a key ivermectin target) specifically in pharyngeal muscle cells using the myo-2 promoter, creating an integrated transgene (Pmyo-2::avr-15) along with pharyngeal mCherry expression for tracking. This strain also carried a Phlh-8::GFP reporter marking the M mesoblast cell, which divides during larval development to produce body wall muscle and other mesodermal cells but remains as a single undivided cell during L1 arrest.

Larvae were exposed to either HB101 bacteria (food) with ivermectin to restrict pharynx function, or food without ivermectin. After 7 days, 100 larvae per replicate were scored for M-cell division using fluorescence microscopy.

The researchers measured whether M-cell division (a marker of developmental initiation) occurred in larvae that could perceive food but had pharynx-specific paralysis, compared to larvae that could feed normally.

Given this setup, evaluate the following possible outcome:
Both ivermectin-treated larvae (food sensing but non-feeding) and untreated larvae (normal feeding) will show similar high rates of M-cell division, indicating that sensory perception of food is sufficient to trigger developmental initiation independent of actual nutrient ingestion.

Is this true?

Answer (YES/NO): NO